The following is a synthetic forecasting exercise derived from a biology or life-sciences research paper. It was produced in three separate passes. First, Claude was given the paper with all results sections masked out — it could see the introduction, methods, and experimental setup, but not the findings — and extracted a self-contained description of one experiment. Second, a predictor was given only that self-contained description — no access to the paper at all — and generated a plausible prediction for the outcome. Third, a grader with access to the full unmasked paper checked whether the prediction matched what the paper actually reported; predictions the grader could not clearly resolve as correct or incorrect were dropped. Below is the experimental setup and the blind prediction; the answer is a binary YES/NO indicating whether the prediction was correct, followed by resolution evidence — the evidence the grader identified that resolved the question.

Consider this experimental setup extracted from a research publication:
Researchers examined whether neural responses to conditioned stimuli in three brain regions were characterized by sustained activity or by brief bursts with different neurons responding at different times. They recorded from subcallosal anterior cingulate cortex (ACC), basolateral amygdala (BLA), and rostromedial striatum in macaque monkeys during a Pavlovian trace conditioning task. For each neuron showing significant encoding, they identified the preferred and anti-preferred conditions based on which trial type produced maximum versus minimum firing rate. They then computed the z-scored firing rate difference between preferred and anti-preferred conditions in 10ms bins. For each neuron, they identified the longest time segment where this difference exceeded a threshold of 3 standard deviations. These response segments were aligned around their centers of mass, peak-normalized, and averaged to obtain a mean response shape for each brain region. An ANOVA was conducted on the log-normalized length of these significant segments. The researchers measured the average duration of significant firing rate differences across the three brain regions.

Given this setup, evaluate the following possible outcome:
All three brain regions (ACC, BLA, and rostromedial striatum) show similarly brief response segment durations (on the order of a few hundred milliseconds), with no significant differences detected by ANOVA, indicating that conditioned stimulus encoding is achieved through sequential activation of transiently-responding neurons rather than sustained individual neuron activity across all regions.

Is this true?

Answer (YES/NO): NO